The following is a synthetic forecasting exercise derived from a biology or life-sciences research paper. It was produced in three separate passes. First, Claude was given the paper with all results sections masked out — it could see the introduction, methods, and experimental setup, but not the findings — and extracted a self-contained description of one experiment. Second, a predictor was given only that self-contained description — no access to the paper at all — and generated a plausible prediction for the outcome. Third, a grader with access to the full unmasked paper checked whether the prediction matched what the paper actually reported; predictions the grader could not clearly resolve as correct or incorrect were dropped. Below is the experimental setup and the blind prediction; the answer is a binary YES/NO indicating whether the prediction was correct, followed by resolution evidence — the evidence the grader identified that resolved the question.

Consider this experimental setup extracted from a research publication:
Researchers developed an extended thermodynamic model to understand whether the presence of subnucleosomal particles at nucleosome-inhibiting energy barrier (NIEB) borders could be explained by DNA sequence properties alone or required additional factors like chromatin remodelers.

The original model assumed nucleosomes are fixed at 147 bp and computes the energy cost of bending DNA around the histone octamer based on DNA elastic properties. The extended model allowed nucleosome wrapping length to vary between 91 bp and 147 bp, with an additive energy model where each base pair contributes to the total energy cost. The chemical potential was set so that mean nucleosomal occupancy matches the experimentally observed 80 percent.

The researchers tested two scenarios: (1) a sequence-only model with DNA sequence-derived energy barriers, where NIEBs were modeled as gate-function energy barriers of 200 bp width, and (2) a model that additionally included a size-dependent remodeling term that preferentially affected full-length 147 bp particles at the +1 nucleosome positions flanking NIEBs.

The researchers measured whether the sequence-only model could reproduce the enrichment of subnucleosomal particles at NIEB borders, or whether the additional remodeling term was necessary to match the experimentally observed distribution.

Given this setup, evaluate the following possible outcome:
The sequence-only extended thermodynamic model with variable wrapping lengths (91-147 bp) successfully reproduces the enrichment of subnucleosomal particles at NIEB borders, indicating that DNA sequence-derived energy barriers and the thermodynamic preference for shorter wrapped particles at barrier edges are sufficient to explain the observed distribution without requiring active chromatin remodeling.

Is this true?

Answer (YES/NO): NO